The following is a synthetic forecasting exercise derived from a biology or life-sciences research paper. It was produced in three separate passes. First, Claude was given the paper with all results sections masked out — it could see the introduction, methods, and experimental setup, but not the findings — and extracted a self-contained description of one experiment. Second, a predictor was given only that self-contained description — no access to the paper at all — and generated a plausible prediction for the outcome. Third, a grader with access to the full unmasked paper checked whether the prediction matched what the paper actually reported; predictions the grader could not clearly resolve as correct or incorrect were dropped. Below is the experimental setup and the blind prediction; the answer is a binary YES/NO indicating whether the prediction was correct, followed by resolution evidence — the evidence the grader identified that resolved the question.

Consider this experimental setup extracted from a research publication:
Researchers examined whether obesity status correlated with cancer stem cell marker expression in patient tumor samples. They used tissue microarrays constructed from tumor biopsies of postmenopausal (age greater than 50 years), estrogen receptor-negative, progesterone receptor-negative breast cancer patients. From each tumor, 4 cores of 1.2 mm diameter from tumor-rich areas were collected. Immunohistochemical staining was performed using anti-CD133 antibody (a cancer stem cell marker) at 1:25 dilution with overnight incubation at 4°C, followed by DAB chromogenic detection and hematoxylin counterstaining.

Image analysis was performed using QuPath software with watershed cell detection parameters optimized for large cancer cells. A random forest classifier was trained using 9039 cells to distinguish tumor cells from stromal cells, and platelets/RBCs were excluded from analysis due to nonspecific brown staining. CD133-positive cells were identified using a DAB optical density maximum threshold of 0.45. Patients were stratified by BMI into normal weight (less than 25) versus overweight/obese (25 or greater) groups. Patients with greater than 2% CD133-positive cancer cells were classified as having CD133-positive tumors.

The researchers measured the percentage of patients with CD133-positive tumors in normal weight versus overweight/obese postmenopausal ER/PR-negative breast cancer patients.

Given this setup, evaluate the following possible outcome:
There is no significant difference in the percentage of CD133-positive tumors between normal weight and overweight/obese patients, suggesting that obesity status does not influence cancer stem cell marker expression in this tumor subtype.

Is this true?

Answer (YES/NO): NO